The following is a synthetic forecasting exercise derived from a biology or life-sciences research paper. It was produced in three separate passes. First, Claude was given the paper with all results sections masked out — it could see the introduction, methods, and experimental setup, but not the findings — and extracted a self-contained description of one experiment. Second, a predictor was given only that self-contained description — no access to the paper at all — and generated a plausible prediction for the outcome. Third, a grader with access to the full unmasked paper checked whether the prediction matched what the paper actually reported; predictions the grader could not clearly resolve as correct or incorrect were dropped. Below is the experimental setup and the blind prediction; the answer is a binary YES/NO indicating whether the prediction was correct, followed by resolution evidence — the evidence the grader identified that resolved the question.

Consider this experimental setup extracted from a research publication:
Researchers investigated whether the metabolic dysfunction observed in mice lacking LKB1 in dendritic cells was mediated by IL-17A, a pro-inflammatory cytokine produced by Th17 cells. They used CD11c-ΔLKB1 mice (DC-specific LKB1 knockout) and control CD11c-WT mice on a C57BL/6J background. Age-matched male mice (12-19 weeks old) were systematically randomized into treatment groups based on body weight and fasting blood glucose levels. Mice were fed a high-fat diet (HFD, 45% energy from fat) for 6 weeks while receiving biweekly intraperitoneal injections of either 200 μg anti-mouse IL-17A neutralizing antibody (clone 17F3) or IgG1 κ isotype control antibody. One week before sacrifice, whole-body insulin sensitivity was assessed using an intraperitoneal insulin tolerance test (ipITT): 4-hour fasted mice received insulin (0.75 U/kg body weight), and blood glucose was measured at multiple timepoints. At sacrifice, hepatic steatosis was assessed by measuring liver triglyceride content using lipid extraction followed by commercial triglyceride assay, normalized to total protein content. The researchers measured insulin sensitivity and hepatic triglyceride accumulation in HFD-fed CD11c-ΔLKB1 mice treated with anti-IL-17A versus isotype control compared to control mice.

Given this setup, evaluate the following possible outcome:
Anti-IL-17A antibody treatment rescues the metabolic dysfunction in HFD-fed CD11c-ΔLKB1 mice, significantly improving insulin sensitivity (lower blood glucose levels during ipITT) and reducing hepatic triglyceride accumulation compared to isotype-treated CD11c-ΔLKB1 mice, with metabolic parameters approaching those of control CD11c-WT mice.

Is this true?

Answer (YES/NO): YES